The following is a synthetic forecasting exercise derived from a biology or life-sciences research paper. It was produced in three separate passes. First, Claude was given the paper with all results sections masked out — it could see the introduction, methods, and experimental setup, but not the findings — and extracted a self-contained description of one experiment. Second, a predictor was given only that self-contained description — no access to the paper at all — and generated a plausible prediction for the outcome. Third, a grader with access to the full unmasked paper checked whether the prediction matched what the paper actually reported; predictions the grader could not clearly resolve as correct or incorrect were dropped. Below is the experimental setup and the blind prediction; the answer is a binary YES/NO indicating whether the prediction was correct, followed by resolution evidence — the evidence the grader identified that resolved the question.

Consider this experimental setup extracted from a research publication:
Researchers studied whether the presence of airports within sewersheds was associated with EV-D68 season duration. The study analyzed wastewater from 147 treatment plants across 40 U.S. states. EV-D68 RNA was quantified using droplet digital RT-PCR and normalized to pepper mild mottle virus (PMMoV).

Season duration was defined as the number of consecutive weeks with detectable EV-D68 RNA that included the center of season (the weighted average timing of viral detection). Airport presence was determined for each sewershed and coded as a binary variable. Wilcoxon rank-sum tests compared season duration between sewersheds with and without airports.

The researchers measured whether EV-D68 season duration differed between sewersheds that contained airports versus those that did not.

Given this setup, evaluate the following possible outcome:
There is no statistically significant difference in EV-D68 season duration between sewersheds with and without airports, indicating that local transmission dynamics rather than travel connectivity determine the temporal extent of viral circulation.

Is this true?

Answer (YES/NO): YES